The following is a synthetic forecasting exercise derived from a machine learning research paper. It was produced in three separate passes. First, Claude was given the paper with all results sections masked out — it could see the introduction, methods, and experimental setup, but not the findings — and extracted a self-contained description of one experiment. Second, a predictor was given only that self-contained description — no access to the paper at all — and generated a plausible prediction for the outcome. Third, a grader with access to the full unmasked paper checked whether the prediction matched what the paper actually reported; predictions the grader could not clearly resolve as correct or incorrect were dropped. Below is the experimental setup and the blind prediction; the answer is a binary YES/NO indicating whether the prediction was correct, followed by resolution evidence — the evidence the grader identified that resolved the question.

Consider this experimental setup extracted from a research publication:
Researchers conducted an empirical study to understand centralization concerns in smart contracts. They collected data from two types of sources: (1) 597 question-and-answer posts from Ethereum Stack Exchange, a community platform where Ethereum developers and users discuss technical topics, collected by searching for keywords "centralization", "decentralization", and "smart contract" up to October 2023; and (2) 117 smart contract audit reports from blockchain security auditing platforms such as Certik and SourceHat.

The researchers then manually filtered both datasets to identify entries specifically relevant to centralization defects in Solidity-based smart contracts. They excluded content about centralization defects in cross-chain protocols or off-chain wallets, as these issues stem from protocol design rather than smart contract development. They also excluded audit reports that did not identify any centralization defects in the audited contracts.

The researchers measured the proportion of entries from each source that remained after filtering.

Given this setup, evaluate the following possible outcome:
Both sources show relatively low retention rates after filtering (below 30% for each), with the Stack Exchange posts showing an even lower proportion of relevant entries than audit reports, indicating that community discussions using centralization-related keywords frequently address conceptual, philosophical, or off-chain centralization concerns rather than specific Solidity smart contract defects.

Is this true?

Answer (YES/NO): NO